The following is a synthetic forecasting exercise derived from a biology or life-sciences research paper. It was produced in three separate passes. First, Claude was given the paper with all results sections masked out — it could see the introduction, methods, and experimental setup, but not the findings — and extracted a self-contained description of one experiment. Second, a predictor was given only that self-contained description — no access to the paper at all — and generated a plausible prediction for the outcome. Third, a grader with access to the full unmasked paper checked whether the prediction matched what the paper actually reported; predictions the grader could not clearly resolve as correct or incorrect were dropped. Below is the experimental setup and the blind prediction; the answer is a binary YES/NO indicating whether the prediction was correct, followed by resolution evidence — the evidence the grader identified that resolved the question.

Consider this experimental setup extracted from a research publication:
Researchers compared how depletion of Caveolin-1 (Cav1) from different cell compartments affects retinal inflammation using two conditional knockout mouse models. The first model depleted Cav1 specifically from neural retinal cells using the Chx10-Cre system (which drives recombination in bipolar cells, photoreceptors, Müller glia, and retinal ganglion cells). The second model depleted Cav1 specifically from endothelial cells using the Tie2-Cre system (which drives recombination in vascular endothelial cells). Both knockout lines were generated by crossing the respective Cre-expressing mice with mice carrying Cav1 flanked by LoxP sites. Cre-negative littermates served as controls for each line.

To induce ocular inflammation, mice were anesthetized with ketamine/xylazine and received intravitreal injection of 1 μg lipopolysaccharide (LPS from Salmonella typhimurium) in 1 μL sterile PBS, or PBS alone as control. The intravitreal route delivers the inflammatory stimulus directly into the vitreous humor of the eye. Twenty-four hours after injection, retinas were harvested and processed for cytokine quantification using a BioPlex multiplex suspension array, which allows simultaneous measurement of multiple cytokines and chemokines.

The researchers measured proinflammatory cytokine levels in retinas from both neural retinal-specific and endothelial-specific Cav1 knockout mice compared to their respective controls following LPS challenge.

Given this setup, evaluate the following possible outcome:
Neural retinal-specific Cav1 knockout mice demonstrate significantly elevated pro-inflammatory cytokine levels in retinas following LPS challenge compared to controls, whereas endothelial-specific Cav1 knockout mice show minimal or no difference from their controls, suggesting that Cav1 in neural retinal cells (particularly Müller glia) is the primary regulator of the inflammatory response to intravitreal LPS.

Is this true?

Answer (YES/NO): NO